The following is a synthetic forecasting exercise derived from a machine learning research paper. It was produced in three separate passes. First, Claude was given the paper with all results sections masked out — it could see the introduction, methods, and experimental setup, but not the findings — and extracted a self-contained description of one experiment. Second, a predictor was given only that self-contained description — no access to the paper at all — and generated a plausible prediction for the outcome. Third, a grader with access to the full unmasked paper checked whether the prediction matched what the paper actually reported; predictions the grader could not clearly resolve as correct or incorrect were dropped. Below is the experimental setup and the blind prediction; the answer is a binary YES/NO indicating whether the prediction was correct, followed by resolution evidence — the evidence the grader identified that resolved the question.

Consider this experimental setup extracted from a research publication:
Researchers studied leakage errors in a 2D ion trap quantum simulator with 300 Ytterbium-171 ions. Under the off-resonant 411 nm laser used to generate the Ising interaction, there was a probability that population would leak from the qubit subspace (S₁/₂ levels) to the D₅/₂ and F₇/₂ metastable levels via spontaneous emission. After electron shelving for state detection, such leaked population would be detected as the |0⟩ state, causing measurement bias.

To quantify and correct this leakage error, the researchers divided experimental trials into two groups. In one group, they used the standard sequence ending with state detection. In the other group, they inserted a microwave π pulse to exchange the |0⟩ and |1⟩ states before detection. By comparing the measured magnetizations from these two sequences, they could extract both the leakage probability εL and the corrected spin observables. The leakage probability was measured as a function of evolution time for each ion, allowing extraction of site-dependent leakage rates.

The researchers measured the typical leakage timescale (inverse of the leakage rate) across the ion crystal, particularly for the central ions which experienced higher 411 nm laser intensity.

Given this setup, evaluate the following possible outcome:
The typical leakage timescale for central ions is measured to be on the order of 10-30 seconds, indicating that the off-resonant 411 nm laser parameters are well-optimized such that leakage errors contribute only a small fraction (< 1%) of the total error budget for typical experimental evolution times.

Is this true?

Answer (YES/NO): NO